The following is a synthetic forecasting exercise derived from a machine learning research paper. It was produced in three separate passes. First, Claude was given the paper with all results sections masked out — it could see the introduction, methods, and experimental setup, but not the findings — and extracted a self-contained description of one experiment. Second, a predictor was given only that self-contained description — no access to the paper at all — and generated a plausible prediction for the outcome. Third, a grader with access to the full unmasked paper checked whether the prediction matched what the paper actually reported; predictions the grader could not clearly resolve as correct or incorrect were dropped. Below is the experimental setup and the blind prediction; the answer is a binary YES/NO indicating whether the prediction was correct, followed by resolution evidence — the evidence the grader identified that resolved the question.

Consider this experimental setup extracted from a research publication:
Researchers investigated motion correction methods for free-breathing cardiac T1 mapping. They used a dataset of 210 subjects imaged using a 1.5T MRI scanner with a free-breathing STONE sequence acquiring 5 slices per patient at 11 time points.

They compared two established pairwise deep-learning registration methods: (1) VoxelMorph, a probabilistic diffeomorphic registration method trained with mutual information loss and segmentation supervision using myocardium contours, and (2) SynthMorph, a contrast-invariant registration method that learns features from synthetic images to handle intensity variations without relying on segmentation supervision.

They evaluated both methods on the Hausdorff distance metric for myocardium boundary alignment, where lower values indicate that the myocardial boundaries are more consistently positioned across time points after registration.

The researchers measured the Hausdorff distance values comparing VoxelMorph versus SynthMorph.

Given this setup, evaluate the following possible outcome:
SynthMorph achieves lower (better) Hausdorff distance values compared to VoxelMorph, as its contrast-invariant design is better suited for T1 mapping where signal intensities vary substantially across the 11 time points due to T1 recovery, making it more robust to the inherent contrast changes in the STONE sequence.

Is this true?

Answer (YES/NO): YES